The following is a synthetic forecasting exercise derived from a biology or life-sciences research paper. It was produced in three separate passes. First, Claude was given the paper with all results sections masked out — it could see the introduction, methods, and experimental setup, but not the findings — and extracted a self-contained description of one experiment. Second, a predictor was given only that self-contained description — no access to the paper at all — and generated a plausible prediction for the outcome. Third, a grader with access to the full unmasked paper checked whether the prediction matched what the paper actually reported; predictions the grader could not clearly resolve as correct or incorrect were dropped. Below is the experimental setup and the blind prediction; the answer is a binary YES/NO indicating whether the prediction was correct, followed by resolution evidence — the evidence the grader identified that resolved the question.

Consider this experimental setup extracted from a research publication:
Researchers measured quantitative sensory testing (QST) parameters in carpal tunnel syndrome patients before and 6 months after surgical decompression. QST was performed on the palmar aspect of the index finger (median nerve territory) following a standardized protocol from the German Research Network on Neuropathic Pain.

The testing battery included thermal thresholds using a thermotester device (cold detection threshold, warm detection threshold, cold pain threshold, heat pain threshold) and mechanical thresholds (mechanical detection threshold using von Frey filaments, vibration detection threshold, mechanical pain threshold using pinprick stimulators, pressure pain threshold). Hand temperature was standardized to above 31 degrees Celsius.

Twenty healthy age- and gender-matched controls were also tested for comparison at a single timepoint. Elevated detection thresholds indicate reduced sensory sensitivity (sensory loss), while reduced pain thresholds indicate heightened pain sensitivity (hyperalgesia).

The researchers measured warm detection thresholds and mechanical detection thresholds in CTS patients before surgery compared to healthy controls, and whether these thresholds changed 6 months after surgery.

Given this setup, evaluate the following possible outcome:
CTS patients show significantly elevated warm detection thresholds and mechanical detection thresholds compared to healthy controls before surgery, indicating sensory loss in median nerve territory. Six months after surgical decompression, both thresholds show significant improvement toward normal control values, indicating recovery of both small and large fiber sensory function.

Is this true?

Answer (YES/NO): NO